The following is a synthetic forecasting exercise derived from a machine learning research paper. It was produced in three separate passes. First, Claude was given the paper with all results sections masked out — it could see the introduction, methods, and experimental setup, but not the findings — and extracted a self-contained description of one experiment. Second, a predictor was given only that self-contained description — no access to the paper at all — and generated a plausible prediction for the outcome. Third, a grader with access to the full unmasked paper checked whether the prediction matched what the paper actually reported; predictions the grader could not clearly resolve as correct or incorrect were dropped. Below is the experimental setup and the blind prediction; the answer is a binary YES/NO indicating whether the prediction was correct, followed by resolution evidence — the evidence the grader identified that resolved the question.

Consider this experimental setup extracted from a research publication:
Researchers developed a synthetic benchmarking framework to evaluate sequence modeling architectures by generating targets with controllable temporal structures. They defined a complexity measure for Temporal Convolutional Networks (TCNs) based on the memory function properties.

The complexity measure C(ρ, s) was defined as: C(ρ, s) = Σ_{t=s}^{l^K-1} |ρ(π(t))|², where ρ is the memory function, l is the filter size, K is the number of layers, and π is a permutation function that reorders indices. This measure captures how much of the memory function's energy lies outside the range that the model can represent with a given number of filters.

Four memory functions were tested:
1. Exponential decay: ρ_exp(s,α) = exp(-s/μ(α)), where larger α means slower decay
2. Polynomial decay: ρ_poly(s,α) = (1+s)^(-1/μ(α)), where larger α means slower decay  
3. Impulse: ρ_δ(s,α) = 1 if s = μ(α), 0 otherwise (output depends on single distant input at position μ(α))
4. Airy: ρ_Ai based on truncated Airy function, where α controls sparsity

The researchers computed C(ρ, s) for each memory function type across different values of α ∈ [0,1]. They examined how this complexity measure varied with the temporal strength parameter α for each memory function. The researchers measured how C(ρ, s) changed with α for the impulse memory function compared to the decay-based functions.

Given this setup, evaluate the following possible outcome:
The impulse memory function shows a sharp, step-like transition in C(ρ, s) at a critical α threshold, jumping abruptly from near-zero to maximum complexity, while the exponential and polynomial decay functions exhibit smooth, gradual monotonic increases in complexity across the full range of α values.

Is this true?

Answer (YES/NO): NO